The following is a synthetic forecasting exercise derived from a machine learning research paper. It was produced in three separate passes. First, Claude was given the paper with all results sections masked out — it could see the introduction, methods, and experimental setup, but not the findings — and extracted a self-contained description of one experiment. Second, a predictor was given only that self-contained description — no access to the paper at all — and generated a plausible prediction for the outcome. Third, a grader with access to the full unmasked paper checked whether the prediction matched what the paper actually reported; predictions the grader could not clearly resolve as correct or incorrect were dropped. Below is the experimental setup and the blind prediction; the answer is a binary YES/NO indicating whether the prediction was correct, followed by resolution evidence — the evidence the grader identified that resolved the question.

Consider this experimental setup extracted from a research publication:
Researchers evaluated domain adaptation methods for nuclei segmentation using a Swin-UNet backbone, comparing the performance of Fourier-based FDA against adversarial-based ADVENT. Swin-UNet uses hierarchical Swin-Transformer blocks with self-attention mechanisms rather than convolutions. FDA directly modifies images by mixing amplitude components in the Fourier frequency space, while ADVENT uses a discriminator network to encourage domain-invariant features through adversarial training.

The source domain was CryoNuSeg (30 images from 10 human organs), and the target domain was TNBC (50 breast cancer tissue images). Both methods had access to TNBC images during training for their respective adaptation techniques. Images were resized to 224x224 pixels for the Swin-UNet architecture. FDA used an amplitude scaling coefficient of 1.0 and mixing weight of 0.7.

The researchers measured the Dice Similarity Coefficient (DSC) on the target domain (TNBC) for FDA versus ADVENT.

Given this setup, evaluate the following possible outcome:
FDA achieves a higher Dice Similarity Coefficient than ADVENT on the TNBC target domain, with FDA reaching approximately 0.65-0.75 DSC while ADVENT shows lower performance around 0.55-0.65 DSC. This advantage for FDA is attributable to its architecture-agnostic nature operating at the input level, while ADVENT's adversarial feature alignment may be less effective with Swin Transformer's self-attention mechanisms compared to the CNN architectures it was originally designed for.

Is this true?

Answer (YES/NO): NO